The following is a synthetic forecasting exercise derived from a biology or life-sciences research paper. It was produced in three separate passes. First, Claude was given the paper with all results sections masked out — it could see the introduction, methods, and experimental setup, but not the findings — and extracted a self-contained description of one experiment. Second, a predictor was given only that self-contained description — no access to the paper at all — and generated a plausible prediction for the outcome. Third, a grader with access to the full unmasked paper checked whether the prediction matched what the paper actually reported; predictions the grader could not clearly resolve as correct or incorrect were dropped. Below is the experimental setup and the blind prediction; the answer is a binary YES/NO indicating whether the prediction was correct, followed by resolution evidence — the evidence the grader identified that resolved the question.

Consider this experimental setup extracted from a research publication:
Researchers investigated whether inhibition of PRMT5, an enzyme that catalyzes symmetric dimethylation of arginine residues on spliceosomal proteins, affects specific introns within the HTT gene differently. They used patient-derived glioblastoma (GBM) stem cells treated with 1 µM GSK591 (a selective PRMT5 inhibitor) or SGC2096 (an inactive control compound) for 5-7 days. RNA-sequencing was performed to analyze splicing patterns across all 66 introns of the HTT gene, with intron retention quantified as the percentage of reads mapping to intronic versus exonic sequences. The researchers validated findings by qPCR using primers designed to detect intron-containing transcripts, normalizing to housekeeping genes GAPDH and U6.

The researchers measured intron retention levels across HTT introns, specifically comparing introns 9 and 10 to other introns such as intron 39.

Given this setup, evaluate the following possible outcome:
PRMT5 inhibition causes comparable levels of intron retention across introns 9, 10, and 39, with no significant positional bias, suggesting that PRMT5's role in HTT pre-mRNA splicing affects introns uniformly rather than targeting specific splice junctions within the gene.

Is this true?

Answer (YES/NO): NO